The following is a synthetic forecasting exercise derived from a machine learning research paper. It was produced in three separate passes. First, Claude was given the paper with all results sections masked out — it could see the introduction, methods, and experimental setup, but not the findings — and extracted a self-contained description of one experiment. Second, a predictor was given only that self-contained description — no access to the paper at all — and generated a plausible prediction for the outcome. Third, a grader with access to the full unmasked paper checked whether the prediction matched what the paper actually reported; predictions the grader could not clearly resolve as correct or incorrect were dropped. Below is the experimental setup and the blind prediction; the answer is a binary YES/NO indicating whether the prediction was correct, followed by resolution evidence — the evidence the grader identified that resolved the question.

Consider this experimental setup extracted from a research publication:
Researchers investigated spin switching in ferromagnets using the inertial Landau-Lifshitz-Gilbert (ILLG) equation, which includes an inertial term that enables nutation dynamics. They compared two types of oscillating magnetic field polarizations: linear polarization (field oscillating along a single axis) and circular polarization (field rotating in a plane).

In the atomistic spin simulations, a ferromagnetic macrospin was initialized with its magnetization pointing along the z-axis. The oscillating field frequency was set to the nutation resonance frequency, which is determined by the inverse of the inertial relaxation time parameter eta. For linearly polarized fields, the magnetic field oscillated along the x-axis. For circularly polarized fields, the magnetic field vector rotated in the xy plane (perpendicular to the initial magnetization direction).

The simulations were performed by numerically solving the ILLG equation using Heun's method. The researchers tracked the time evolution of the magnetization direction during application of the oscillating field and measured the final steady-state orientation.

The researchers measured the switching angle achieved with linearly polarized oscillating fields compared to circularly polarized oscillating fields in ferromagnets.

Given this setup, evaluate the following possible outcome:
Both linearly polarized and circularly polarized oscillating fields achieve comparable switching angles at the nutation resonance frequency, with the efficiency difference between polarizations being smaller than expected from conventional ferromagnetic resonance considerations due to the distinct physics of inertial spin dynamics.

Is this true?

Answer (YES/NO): NO